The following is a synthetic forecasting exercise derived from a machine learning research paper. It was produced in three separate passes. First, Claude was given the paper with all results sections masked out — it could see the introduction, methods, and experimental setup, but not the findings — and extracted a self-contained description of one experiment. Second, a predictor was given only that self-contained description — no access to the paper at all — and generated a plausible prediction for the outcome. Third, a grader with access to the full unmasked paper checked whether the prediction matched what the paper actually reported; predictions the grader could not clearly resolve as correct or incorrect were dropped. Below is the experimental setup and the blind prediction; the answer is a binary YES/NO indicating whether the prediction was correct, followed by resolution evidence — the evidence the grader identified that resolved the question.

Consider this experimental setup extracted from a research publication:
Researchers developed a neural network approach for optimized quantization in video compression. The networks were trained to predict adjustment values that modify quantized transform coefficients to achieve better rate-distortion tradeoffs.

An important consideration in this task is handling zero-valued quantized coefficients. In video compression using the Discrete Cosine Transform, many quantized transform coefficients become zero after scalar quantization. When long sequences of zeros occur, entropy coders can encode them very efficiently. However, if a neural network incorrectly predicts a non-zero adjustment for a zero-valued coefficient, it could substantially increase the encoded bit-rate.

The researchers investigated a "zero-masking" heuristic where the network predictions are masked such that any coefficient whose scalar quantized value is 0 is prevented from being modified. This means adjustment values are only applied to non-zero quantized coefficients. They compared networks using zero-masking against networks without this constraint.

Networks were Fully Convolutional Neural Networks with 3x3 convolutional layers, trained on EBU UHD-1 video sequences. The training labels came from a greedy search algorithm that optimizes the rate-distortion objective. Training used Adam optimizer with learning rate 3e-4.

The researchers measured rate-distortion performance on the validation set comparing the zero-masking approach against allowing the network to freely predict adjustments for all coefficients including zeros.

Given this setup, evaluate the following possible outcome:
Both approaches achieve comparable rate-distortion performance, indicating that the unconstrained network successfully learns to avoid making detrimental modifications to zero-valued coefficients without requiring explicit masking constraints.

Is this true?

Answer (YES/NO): YES